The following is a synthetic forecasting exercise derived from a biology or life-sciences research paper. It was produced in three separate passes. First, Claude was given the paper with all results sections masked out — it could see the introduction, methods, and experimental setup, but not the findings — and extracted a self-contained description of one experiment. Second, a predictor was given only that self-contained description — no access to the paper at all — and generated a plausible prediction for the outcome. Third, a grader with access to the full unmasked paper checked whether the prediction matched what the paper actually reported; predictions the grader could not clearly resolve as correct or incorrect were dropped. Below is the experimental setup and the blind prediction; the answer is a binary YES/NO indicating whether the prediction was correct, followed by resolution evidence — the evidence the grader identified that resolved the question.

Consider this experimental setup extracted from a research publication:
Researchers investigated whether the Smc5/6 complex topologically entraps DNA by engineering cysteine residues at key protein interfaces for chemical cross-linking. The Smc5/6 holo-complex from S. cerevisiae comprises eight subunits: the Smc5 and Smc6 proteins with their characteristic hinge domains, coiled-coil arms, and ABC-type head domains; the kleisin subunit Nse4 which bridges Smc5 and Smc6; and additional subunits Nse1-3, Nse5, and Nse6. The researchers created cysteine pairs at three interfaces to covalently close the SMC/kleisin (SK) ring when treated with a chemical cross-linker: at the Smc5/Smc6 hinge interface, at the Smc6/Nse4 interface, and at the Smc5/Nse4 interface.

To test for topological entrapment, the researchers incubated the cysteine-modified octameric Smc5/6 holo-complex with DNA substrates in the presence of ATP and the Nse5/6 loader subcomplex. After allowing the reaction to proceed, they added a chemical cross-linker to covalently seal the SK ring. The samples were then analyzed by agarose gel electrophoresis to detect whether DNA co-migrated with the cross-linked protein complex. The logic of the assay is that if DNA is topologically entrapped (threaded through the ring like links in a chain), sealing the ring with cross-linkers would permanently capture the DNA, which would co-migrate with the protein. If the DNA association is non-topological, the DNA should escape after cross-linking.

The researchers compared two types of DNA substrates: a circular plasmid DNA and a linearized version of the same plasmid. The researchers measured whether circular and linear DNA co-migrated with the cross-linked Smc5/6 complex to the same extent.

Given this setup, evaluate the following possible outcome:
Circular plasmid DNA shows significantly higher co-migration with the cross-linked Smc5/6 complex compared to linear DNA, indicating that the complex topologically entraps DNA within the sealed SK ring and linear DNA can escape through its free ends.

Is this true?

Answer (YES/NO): YES